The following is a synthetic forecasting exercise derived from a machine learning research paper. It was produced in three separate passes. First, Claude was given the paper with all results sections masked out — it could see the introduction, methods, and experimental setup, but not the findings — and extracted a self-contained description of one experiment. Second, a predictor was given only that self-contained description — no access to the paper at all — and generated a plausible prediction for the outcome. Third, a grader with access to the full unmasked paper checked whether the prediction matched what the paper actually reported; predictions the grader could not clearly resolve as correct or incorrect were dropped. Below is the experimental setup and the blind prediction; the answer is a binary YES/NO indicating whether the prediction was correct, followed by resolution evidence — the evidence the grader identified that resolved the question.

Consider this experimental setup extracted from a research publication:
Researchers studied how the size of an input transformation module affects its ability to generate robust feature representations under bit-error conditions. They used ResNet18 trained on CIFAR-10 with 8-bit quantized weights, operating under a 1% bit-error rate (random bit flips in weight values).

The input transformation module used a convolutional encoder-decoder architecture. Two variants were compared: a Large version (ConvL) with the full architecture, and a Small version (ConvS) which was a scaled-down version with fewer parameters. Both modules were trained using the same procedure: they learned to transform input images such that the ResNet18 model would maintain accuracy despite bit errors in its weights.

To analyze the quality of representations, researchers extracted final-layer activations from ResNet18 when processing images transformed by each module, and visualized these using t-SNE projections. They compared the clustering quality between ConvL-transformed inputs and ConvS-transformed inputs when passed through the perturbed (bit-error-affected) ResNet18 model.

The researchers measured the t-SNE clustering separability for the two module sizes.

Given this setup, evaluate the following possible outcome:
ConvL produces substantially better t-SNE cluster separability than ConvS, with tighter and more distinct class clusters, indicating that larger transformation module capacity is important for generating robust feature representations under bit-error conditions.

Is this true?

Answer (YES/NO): YES